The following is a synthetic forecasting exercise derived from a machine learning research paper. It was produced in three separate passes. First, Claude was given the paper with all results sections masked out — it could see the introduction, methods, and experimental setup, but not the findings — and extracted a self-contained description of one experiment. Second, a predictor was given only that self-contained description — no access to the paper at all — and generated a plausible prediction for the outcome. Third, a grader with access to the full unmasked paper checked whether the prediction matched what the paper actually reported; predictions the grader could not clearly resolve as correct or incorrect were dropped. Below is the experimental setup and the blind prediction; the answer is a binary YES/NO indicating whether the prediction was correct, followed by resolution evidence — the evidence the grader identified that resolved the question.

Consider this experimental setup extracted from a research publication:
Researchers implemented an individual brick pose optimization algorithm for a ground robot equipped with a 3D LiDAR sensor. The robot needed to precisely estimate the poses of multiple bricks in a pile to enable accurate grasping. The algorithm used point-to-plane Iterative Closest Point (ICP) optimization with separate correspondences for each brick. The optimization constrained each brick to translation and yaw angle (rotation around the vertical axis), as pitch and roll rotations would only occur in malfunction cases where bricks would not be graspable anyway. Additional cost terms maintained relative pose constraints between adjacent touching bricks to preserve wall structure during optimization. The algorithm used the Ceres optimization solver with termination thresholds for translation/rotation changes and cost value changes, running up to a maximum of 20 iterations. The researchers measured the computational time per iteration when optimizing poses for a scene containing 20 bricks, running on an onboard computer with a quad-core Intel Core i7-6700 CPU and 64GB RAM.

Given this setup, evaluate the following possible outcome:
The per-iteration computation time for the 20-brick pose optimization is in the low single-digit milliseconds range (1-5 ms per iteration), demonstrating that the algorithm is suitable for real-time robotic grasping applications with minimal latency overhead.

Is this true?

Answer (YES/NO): NO